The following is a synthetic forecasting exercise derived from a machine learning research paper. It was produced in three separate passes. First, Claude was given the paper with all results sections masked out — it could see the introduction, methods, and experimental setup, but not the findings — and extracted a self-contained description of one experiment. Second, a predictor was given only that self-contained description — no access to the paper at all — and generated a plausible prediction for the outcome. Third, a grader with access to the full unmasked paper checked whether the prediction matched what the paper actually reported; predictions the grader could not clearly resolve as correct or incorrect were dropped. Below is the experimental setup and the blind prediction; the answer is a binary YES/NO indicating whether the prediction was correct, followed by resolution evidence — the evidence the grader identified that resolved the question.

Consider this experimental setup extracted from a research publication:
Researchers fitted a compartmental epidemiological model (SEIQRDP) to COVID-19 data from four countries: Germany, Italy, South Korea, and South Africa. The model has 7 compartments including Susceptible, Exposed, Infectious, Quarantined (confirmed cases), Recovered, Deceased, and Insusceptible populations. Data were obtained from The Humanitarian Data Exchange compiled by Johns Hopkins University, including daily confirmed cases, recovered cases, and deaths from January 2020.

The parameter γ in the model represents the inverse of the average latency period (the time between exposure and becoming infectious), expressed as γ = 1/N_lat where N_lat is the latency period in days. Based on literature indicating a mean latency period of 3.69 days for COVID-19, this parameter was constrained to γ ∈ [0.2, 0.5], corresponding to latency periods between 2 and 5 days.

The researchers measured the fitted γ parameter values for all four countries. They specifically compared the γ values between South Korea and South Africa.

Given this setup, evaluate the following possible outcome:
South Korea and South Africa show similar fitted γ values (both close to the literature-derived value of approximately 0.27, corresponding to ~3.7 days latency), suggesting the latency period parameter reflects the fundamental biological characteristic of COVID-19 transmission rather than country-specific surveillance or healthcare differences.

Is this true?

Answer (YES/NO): NO